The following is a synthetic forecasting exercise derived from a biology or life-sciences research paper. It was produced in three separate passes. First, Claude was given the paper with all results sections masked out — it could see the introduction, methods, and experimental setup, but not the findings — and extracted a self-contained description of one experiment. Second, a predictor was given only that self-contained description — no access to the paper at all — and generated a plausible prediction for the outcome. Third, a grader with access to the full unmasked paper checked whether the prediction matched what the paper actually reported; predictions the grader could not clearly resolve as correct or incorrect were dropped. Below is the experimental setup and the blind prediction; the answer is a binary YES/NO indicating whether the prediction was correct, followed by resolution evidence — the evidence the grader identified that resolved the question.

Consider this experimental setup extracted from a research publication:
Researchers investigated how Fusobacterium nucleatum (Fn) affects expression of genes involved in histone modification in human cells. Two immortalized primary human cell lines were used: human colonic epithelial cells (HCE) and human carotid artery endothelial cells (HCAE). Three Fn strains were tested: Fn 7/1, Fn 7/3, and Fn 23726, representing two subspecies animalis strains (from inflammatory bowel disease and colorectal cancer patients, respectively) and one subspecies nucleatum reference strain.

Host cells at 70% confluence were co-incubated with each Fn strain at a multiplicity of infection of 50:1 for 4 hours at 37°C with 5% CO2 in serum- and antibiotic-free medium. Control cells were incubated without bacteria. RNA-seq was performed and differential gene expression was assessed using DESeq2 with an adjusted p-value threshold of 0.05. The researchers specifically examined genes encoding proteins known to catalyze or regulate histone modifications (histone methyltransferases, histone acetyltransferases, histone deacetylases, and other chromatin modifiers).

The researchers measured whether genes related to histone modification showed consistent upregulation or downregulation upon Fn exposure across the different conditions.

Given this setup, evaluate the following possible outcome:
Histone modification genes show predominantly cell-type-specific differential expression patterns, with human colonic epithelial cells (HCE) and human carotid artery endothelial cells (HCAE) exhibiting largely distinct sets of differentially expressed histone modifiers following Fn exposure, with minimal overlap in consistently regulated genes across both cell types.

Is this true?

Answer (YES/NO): NO